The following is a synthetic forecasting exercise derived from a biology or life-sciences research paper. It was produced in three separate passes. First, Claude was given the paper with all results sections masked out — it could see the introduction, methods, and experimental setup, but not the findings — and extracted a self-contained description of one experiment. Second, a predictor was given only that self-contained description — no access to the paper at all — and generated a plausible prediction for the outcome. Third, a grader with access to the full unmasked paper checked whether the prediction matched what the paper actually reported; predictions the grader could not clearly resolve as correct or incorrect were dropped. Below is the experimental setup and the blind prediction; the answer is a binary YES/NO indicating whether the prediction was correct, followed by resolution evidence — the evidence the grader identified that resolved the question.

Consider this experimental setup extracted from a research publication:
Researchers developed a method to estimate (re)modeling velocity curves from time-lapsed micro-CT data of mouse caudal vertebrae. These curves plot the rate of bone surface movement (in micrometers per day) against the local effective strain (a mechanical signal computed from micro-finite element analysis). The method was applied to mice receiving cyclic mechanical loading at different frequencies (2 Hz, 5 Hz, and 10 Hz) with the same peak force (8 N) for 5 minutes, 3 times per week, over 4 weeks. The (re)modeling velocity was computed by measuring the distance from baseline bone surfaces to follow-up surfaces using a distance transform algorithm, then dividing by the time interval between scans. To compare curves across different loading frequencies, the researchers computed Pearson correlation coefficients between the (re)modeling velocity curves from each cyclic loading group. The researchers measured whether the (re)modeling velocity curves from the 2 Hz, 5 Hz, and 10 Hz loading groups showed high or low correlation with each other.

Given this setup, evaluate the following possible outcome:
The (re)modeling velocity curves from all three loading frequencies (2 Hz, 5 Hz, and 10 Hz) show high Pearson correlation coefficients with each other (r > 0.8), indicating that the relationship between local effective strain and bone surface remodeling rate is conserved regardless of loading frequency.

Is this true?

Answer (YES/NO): YES